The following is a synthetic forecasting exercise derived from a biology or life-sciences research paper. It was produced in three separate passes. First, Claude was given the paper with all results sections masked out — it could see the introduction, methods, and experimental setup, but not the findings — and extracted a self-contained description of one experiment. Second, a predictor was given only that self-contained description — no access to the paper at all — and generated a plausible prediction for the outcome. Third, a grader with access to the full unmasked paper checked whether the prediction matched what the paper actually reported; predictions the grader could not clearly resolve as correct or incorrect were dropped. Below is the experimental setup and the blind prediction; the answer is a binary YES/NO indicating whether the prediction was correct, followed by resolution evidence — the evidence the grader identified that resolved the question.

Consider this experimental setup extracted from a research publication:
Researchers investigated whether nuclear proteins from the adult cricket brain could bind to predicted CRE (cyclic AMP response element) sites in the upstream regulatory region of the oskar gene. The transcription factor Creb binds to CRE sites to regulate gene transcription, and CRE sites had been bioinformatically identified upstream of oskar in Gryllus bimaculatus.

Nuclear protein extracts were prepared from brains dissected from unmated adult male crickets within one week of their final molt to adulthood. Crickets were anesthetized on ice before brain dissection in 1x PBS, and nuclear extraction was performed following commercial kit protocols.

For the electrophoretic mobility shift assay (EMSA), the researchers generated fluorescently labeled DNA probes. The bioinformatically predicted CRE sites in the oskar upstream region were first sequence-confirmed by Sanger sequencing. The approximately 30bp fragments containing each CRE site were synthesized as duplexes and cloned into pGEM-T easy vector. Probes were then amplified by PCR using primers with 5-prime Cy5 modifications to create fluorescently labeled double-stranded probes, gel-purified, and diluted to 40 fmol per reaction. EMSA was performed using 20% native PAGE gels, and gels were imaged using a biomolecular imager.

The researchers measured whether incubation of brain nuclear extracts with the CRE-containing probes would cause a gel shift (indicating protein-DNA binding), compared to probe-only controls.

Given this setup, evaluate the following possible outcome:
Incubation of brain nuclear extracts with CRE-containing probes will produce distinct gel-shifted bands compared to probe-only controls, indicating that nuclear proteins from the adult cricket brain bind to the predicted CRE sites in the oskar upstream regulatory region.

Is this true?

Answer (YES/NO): YES